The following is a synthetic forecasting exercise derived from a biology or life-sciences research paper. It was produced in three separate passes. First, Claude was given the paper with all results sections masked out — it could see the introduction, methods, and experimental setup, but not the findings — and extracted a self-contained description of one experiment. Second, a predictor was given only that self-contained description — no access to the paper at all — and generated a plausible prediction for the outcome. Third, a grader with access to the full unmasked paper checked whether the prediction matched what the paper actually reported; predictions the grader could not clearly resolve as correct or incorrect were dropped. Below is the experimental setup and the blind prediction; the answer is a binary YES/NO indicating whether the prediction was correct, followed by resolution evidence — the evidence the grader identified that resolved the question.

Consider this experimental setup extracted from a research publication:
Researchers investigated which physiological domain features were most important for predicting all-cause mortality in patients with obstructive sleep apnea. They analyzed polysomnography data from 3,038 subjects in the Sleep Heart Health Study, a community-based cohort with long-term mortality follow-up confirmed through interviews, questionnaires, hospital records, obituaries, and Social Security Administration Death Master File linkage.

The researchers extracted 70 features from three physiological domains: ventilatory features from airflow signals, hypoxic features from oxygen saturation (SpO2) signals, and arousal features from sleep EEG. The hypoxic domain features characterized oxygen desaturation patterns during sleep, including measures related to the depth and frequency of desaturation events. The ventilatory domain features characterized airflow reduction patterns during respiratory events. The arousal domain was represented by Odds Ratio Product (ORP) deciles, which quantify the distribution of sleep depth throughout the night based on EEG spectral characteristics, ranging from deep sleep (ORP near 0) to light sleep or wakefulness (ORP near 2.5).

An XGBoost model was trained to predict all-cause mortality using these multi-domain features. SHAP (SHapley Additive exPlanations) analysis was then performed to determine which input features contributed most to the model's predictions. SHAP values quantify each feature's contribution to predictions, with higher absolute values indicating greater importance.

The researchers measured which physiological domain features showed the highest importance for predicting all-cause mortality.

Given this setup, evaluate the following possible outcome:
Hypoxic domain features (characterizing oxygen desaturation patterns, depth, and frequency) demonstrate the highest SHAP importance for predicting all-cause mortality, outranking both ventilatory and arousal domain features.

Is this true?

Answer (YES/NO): NO